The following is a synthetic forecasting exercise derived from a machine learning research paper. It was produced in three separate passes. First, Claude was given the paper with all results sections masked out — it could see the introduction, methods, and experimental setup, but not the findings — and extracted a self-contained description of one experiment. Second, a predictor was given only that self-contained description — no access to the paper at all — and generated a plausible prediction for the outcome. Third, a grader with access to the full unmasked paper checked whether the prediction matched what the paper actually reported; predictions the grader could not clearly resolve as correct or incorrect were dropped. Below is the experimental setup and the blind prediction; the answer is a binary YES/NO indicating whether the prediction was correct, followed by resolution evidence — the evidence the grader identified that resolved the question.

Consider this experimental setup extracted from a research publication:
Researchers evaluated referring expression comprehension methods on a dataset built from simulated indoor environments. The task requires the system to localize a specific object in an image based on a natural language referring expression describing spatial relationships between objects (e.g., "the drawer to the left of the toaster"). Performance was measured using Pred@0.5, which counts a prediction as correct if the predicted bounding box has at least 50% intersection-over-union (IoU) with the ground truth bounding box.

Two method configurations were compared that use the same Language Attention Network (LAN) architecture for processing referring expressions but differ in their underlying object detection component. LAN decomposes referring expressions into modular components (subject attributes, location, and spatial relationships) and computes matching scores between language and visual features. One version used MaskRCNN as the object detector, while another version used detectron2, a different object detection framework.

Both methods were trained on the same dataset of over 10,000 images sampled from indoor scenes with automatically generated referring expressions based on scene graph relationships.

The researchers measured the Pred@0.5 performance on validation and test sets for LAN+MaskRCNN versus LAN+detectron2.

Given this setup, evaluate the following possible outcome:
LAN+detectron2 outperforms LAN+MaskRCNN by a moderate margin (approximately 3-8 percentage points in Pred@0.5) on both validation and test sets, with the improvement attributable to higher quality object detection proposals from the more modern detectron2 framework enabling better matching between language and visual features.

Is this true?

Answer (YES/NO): NO